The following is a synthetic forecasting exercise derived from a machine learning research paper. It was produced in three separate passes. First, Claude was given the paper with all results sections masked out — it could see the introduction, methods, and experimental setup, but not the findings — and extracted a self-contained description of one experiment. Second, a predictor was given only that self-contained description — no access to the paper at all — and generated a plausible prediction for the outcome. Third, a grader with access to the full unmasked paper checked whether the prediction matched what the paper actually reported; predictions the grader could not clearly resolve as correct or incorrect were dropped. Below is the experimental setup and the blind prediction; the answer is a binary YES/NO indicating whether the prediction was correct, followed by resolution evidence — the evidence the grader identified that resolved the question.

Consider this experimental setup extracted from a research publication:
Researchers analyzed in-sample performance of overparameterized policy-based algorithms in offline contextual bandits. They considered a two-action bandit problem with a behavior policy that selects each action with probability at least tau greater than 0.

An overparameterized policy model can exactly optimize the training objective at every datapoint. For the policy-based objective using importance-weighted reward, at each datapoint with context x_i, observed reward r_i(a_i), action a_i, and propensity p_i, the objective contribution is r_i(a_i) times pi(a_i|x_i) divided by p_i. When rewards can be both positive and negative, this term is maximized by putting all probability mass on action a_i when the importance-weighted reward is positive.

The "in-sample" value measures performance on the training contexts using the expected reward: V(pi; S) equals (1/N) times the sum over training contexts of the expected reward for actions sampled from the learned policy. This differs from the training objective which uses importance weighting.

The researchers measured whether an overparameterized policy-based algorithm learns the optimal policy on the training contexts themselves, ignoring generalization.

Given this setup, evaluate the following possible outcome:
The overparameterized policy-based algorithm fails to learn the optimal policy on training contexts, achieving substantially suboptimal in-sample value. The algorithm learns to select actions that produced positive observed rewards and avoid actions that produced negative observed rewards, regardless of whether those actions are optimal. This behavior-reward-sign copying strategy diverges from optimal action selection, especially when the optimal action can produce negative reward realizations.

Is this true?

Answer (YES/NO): YES